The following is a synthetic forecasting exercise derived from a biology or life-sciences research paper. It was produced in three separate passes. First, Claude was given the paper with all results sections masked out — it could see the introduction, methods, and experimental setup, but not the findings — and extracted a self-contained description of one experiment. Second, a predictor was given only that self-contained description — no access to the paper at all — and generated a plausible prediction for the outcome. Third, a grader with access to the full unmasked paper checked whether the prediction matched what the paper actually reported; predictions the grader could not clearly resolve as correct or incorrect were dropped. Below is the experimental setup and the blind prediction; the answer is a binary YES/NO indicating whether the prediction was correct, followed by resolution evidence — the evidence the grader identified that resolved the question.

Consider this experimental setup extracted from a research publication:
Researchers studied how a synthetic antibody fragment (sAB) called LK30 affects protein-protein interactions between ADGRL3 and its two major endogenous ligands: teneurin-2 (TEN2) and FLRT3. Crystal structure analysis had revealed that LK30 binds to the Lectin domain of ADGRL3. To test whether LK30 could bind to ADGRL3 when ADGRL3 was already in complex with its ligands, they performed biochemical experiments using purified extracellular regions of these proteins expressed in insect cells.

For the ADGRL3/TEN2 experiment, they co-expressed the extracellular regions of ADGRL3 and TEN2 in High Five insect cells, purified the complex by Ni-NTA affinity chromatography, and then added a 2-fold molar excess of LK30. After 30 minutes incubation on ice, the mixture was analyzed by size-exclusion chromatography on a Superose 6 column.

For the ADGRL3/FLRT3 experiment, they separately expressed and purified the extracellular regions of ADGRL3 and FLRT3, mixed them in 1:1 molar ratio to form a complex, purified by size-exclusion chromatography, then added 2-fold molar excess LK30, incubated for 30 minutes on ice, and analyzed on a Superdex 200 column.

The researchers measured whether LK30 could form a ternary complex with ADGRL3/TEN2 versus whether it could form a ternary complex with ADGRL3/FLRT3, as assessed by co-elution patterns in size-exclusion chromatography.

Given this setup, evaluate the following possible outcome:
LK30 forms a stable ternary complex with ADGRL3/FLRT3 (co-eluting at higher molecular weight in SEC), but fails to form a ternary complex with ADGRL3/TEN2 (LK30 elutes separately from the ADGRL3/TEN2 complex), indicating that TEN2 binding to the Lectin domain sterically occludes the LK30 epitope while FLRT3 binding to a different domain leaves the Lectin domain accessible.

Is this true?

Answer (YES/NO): NO